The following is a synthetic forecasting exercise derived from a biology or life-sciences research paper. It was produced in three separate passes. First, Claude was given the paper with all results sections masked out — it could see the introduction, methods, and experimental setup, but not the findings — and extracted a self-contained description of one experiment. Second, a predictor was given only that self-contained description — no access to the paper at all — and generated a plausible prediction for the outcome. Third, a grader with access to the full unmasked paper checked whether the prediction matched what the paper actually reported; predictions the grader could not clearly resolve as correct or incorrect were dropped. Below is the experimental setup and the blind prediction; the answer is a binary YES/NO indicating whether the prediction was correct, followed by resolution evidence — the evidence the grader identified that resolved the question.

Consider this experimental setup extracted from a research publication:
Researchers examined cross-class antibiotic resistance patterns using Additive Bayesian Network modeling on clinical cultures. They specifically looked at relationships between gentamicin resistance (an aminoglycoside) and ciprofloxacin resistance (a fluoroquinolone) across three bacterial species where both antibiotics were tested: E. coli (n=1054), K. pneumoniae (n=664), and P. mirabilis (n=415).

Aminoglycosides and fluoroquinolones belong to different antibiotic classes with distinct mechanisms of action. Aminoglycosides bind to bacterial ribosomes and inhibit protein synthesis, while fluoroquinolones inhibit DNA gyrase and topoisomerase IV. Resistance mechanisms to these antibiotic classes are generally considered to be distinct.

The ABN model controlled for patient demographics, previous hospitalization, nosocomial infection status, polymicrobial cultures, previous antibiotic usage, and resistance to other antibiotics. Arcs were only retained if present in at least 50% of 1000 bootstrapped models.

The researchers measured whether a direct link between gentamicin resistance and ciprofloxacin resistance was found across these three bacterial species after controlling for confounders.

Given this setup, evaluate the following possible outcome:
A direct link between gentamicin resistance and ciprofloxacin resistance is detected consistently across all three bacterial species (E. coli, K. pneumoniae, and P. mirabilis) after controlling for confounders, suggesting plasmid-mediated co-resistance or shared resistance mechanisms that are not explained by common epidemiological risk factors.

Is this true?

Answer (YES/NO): YES